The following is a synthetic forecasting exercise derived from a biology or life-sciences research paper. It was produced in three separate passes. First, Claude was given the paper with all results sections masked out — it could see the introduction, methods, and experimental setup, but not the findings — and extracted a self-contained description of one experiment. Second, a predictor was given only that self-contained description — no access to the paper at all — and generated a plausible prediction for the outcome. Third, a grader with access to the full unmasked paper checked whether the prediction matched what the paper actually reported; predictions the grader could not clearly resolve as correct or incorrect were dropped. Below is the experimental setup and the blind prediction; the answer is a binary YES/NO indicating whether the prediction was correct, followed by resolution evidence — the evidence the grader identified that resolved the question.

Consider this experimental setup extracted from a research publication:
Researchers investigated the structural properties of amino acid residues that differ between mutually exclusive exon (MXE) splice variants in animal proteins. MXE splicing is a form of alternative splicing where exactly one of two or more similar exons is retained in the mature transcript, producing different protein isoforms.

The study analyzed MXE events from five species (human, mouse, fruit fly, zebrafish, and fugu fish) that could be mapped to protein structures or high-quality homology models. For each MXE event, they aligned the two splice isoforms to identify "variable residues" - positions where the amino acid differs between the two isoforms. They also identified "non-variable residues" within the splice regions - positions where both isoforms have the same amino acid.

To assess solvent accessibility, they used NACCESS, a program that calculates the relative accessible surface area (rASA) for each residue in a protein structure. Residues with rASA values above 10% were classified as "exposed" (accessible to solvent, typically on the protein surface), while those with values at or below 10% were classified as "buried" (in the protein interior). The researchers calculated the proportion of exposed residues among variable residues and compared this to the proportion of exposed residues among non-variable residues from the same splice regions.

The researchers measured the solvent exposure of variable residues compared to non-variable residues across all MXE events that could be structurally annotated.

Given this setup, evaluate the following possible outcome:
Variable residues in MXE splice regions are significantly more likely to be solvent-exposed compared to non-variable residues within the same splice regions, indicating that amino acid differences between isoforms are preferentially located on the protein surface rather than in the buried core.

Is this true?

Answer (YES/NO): YES